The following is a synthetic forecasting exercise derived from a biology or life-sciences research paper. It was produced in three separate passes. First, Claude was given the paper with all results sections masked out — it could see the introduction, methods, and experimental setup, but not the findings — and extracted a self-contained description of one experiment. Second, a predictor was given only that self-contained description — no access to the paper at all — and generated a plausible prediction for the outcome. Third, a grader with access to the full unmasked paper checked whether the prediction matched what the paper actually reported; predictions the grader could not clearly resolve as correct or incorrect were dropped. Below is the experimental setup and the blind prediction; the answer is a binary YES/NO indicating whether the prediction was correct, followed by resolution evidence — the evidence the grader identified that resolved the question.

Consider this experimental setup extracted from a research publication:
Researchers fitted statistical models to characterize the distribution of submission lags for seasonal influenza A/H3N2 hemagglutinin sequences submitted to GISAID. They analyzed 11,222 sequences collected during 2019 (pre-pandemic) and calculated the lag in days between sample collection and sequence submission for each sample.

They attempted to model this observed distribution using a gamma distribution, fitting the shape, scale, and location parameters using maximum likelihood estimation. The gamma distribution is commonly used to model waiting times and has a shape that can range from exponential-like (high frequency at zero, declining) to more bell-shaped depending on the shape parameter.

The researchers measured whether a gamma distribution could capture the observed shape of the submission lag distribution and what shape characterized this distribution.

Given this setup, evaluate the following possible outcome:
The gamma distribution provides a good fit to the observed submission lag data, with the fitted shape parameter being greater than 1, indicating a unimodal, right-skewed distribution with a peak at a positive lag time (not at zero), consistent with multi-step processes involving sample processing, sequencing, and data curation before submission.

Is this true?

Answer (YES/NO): YES